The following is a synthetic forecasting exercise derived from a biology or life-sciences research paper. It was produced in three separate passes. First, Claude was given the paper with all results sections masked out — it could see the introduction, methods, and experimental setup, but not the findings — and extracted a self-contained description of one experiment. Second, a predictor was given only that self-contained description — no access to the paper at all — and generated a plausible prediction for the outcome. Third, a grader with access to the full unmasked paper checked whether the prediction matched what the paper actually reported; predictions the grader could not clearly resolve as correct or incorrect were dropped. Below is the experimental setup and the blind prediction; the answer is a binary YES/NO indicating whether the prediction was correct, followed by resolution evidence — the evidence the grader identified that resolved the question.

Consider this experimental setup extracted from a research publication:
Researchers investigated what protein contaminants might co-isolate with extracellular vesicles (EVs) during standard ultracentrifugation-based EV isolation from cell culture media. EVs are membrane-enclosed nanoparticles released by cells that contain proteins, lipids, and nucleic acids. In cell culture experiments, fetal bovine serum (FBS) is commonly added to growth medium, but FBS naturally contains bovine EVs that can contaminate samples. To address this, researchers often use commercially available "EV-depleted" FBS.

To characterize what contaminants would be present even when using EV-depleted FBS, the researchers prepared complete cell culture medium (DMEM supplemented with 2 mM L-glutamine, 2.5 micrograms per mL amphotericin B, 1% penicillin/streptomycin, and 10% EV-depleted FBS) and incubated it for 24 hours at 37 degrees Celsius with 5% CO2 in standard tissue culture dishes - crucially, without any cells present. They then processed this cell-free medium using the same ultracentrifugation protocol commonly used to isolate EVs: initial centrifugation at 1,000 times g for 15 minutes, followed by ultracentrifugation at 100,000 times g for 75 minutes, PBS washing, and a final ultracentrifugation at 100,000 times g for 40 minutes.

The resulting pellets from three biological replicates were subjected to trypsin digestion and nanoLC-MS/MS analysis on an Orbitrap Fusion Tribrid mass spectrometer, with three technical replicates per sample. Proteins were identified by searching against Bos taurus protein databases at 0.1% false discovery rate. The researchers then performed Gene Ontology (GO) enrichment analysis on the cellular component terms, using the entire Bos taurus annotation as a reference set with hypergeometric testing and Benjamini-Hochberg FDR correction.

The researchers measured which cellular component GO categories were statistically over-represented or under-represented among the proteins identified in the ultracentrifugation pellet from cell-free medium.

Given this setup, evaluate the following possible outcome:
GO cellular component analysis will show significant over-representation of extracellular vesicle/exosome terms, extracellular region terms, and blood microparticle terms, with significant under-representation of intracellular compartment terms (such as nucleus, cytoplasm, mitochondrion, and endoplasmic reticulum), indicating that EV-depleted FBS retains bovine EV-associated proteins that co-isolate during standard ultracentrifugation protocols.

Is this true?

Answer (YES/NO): NO